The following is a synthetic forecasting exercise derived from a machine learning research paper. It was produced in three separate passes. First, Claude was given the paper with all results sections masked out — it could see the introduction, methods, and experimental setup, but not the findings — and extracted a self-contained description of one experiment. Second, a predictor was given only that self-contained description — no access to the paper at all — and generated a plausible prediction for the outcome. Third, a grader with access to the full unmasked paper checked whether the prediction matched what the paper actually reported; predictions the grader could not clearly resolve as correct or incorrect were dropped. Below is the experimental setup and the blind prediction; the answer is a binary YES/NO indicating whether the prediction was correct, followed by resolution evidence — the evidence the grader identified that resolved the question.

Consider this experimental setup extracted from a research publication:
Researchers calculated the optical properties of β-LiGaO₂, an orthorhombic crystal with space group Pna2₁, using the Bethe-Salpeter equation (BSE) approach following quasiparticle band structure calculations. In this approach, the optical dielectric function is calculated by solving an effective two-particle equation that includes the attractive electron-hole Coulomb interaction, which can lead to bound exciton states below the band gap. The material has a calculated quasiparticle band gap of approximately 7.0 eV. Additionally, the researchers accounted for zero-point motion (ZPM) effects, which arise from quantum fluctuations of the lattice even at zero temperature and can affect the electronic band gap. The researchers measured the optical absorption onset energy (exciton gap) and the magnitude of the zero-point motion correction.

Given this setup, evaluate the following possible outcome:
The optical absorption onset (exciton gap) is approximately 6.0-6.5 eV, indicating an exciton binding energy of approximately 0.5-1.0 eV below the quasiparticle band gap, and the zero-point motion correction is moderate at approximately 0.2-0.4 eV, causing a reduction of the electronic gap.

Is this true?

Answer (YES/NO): YES